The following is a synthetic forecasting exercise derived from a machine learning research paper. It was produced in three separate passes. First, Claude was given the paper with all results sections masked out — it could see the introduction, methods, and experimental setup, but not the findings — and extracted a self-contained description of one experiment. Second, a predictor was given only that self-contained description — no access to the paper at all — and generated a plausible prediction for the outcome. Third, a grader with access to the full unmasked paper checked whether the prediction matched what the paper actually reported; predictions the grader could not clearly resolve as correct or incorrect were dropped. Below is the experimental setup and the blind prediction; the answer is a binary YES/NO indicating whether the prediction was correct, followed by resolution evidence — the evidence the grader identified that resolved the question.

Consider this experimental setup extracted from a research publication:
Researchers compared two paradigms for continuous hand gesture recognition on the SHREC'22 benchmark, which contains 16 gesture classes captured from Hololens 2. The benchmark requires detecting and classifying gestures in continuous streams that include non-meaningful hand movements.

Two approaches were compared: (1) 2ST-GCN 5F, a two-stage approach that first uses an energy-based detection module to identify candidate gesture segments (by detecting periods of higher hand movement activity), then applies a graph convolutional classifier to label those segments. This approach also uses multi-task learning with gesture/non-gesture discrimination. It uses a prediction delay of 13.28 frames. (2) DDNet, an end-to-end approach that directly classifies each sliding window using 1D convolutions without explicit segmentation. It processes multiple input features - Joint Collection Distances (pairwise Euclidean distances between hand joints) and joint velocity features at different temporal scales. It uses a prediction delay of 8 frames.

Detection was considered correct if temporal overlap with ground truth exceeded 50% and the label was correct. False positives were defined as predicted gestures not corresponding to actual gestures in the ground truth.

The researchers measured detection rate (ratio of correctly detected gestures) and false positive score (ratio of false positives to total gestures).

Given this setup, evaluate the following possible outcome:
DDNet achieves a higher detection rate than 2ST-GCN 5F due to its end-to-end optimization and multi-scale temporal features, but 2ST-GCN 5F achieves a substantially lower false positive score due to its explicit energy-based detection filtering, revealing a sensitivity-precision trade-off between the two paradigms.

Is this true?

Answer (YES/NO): NO